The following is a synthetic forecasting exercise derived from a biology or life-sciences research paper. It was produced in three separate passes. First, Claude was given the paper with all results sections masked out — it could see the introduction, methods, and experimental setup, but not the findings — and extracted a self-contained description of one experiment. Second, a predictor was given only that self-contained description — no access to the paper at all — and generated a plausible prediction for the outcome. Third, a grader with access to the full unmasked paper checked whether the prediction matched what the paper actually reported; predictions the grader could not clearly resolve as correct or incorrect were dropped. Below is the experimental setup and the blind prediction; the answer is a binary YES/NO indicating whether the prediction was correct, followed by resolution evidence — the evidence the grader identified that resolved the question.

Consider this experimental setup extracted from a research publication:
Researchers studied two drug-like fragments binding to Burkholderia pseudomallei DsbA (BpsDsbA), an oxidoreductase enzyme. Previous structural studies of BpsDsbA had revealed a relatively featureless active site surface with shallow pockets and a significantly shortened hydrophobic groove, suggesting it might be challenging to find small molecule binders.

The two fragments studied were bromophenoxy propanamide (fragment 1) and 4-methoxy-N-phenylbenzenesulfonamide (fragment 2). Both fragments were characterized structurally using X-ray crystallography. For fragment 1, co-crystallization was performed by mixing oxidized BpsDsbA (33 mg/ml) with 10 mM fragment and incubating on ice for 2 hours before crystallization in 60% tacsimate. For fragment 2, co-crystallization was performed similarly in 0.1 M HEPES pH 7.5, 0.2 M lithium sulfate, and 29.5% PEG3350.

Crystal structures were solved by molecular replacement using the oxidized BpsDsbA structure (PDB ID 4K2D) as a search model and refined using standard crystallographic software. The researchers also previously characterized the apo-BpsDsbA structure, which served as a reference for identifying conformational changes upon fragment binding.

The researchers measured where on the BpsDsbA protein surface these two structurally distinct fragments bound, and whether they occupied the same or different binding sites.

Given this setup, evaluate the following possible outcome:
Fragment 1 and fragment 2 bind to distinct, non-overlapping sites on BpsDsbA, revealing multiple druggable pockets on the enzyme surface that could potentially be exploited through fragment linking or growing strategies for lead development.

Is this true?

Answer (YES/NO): NO